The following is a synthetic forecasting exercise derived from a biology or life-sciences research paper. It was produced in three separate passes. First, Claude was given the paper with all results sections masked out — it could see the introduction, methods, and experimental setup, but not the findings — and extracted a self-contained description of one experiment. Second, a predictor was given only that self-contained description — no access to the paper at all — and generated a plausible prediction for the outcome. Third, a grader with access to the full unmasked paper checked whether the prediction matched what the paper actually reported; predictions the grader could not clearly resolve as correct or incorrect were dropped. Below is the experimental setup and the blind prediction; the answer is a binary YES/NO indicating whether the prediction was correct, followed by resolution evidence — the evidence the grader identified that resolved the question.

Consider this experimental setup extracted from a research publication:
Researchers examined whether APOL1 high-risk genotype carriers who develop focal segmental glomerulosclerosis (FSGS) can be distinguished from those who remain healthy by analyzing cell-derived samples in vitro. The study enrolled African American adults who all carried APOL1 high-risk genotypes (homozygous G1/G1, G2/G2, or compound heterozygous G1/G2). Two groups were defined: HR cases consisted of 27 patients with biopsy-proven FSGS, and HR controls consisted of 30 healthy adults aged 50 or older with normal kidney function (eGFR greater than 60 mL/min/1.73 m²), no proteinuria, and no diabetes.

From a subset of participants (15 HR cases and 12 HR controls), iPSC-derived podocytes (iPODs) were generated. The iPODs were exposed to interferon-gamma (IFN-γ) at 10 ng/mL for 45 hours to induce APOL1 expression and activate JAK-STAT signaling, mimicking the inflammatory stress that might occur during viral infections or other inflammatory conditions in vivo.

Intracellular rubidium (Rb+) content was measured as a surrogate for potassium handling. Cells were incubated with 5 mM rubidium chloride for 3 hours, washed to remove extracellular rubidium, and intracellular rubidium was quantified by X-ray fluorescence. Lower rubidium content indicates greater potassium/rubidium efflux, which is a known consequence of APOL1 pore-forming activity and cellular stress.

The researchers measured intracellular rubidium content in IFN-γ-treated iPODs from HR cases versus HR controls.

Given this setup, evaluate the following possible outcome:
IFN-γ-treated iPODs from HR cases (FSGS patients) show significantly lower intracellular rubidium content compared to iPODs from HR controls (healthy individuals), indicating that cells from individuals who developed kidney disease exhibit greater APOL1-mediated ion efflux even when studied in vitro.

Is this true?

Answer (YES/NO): YES